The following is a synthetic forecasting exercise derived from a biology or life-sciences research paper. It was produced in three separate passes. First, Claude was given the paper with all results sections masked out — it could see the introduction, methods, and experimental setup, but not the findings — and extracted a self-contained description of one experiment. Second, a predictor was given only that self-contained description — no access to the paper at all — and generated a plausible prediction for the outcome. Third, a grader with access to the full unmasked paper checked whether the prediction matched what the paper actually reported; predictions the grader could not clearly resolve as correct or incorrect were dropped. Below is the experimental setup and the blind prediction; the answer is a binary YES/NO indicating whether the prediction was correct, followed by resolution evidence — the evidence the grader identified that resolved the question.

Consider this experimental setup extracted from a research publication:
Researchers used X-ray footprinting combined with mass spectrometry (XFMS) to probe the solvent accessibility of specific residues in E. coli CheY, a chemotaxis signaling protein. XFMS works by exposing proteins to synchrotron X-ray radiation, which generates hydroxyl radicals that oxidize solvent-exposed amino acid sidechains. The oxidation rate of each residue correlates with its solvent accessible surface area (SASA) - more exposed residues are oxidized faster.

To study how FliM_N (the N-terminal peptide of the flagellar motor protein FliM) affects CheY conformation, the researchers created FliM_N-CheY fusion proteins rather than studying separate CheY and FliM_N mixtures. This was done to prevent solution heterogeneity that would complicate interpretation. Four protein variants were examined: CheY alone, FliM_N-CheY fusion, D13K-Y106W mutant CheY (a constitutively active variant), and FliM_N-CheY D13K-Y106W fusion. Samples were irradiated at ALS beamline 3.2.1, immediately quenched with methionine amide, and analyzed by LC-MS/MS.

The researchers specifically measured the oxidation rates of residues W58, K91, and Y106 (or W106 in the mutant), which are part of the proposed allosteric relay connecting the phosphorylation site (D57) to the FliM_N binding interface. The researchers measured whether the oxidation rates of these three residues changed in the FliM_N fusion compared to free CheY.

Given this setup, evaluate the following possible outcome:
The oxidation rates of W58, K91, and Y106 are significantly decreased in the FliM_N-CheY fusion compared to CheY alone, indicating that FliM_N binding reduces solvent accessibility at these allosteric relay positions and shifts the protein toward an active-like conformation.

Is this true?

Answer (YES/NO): YES